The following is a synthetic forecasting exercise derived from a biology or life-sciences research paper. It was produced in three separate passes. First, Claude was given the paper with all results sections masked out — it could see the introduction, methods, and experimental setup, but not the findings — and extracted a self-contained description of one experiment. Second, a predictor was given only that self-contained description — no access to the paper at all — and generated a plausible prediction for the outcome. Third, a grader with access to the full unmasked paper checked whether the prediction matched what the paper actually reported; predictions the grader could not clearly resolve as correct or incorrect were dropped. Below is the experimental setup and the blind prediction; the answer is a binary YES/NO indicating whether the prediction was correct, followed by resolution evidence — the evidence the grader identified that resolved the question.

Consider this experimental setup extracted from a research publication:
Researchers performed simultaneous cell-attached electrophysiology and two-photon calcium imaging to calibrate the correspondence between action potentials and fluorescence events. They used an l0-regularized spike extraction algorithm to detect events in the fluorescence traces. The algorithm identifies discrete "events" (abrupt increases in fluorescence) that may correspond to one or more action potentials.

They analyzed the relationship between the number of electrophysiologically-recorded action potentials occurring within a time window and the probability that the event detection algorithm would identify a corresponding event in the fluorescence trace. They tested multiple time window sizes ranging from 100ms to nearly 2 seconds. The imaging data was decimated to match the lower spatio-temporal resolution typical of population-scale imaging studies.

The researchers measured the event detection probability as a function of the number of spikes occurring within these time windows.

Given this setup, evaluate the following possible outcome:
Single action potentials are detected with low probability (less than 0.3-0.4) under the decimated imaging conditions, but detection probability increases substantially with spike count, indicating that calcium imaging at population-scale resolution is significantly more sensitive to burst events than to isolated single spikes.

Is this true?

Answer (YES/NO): YES